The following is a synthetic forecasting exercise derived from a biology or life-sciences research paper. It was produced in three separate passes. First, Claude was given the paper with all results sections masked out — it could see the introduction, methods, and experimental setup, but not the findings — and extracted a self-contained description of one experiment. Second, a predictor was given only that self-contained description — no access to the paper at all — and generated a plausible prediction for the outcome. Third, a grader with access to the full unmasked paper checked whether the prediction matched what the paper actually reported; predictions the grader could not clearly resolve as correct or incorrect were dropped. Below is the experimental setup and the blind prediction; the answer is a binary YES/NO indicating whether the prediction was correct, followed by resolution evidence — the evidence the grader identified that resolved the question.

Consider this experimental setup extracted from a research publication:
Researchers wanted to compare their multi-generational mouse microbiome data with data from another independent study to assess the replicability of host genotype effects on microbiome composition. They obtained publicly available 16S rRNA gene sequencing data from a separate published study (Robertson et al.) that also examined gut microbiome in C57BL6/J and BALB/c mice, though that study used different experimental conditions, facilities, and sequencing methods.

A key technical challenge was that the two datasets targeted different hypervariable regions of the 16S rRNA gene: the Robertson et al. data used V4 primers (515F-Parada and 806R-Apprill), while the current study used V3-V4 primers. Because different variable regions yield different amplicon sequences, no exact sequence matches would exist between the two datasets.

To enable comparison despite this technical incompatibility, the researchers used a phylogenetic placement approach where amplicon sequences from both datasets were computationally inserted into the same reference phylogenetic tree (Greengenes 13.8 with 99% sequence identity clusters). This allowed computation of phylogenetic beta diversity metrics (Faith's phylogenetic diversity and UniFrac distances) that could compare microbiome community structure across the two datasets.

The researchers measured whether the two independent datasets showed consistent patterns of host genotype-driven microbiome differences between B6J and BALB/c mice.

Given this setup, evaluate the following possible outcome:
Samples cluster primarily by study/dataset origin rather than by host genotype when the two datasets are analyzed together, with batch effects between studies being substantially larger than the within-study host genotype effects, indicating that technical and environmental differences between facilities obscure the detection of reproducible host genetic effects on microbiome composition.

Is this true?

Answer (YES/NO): NO